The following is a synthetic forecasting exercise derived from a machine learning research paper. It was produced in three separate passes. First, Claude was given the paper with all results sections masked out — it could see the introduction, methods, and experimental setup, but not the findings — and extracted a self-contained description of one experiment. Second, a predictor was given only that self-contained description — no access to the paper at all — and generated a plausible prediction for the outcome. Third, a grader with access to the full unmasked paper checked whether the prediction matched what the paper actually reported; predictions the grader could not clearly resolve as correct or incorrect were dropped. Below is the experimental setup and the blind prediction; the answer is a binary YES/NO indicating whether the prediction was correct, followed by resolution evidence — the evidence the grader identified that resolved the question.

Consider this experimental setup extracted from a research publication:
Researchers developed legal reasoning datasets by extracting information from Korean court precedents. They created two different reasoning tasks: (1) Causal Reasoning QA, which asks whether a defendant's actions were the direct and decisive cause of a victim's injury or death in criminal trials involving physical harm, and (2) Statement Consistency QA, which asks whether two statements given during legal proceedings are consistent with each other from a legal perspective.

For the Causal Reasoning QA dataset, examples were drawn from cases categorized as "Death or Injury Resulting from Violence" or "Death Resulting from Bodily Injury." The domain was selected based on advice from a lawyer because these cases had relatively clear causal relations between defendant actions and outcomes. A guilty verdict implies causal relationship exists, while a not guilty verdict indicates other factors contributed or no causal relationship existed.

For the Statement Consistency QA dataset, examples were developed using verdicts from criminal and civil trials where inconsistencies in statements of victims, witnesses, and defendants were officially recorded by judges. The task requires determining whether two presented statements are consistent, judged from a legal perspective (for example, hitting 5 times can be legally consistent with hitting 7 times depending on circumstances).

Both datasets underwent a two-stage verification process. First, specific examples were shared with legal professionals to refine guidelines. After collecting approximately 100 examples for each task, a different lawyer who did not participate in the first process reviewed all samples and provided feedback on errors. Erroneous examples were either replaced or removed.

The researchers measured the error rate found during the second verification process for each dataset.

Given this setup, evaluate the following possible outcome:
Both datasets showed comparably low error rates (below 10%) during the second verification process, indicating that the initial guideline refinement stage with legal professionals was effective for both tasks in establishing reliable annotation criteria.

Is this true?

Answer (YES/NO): YES